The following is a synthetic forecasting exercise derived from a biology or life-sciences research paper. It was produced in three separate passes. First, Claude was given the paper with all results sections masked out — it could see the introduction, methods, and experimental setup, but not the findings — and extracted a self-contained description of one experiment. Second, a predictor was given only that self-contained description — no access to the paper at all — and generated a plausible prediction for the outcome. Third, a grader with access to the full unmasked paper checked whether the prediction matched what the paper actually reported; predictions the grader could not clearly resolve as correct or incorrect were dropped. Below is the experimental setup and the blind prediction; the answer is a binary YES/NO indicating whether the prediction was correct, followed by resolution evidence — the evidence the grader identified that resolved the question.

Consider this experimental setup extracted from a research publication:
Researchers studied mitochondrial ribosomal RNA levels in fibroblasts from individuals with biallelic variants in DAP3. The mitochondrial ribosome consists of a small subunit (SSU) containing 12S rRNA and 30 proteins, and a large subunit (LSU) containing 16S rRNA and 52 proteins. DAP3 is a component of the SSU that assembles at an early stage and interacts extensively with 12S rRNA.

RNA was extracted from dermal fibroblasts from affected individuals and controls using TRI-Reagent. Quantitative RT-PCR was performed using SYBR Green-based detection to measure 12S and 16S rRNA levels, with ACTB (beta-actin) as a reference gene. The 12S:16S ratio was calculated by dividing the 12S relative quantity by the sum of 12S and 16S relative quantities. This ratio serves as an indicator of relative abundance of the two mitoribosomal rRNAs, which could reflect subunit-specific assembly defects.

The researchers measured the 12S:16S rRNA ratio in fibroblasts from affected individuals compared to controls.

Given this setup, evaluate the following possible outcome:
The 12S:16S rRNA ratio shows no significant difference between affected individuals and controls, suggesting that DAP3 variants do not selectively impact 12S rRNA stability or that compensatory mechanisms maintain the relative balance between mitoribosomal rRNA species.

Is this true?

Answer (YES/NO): NO